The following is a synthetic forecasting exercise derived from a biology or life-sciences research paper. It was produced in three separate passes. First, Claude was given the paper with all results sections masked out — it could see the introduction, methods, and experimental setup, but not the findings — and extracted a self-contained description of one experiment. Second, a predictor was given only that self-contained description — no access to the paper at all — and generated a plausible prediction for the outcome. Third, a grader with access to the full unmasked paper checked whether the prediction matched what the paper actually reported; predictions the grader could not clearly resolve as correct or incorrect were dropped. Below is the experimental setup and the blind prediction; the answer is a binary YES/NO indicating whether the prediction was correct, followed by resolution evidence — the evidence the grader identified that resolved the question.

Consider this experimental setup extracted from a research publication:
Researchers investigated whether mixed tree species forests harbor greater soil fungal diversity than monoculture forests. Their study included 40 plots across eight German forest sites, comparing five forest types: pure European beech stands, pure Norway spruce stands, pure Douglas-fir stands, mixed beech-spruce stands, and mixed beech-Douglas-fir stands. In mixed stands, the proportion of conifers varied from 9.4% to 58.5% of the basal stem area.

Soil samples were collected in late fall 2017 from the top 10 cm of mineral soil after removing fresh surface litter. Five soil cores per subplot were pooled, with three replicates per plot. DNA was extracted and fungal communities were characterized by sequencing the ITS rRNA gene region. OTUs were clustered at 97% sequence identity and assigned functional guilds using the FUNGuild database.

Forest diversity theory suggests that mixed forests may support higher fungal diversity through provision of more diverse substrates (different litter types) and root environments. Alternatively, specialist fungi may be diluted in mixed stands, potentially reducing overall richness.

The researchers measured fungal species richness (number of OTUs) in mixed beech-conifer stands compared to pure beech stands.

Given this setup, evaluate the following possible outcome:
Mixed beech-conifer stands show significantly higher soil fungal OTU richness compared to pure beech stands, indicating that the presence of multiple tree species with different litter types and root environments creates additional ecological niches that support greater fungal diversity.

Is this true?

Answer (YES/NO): YES